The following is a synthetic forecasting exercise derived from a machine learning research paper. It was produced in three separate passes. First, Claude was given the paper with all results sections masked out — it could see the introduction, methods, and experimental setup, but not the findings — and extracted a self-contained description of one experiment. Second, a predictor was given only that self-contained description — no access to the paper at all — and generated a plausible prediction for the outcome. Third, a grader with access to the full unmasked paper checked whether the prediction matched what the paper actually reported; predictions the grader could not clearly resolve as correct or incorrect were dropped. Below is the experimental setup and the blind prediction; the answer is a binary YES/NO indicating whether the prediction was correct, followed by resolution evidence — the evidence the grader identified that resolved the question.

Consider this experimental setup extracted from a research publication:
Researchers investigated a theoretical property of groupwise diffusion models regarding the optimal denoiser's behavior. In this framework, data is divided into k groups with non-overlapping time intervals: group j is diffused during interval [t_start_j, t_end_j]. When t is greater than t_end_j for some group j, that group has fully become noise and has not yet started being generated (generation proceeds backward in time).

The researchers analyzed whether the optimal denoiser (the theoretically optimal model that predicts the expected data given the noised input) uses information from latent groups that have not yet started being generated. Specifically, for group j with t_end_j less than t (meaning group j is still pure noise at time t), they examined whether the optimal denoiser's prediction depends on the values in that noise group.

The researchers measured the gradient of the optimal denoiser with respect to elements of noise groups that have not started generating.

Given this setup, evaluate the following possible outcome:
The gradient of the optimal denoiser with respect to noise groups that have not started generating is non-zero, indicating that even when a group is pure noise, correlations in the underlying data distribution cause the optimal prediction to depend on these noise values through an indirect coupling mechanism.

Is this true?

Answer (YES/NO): NO